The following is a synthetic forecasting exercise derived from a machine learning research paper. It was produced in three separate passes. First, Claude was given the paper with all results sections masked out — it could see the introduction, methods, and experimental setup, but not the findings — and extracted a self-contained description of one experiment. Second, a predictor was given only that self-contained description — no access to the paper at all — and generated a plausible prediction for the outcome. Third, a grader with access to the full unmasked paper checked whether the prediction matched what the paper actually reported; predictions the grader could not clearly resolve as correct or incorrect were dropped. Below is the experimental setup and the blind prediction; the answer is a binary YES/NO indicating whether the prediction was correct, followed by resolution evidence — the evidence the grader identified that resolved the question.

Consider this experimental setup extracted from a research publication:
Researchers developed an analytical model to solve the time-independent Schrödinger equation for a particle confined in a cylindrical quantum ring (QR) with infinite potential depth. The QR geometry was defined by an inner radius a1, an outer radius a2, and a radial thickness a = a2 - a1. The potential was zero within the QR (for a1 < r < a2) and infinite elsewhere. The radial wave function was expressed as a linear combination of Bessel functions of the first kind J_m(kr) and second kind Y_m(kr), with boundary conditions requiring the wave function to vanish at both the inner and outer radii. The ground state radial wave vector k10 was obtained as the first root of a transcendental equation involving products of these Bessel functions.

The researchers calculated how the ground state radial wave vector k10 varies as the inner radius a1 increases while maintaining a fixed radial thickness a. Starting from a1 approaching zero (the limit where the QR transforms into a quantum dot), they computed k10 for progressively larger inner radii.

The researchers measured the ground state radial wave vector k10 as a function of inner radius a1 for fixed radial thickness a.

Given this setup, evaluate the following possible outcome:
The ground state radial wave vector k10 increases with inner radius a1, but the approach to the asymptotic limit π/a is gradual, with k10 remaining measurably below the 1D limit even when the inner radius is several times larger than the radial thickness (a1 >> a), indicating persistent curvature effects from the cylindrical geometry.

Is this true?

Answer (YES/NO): NO